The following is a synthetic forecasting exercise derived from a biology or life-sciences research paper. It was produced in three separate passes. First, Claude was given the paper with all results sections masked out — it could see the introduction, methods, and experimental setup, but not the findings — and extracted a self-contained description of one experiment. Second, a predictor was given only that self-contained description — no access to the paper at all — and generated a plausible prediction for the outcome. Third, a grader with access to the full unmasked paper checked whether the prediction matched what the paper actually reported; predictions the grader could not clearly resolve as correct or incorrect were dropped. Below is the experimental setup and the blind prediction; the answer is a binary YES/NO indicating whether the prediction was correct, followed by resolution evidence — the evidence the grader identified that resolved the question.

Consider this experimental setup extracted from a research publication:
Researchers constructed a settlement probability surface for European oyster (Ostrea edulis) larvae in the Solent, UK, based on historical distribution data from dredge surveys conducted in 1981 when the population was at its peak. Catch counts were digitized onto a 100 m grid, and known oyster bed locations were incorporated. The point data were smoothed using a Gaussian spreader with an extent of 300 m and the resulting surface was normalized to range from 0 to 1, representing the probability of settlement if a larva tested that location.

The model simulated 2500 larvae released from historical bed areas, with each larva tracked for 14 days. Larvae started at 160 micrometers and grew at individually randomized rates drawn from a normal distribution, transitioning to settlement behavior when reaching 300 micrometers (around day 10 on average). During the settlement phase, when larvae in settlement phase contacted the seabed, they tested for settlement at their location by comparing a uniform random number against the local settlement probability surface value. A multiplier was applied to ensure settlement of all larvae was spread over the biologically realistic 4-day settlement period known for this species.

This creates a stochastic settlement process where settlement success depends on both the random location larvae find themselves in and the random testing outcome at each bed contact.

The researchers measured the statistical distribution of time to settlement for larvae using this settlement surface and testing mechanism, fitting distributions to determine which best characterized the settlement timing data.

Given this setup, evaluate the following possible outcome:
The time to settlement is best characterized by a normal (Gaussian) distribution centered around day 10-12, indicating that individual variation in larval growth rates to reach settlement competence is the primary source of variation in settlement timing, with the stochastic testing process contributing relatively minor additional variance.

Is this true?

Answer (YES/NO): NO